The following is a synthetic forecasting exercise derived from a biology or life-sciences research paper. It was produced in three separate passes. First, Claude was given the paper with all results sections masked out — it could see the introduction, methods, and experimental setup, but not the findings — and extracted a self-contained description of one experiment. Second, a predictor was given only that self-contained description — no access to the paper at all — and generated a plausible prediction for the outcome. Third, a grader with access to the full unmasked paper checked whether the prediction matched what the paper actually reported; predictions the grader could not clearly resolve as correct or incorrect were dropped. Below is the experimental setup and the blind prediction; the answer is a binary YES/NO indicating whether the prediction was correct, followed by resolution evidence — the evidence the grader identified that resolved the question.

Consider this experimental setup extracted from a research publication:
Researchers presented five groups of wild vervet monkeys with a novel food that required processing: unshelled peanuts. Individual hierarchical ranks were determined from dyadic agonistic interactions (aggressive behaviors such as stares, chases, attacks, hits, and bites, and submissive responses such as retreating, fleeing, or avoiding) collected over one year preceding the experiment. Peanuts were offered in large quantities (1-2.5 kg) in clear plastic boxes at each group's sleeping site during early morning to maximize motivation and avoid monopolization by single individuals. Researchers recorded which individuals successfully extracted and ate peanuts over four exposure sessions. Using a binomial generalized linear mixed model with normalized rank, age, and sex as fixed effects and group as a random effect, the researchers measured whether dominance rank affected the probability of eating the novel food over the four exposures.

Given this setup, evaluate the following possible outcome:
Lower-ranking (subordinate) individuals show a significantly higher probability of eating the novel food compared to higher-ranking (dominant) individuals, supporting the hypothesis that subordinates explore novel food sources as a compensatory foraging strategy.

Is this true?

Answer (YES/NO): NO